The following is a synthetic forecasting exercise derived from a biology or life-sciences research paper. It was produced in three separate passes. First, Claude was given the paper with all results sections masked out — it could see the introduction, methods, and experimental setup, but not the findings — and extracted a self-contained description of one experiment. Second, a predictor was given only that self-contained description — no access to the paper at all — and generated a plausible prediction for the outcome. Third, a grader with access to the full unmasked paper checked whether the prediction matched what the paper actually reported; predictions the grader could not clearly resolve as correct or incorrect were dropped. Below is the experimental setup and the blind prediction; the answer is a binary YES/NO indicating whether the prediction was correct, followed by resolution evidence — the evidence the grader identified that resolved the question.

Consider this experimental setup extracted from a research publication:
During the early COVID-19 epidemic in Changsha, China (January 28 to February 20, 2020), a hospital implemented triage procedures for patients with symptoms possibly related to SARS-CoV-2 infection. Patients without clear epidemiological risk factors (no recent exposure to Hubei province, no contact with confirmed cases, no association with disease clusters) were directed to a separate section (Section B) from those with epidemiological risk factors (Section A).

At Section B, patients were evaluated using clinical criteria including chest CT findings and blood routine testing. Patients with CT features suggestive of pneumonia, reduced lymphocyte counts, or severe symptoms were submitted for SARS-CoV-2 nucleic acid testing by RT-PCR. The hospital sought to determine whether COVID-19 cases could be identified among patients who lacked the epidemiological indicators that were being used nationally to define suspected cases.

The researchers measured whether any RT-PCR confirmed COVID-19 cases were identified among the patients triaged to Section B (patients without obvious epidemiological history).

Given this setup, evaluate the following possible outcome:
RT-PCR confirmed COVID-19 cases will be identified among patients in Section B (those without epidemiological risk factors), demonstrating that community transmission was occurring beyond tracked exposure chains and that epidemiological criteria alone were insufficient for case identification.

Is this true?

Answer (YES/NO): YES